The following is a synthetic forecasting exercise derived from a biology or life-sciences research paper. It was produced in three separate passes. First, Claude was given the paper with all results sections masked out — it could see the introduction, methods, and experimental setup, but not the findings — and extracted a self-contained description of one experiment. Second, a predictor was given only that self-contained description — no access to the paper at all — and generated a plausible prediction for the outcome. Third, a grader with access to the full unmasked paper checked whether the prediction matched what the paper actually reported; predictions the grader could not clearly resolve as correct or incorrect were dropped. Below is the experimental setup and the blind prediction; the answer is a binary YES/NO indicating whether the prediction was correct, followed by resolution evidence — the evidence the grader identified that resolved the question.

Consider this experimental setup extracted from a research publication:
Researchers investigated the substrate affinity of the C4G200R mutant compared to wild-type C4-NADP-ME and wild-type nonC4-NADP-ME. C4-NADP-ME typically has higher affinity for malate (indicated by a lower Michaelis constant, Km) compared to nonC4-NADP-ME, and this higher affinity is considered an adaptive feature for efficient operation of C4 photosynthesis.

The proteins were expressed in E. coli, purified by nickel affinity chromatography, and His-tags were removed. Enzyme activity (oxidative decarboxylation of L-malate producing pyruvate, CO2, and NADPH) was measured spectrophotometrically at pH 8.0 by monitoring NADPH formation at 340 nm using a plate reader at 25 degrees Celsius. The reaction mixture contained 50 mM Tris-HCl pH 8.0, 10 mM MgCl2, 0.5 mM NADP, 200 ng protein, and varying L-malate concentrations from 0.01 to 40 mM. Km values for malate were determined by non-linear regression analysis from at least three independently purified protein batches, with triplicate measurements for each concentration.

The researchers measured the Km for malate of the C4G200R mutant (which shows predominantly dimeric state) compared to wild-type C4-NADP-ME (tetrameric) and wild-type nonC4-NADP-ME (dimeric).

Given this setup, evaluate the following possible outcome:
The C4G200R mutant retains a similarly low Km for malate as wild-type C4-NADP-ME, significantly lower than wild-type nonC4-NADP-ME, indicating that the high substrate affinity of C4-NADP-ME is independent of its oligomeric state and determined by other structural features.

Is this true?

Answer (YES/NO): NO